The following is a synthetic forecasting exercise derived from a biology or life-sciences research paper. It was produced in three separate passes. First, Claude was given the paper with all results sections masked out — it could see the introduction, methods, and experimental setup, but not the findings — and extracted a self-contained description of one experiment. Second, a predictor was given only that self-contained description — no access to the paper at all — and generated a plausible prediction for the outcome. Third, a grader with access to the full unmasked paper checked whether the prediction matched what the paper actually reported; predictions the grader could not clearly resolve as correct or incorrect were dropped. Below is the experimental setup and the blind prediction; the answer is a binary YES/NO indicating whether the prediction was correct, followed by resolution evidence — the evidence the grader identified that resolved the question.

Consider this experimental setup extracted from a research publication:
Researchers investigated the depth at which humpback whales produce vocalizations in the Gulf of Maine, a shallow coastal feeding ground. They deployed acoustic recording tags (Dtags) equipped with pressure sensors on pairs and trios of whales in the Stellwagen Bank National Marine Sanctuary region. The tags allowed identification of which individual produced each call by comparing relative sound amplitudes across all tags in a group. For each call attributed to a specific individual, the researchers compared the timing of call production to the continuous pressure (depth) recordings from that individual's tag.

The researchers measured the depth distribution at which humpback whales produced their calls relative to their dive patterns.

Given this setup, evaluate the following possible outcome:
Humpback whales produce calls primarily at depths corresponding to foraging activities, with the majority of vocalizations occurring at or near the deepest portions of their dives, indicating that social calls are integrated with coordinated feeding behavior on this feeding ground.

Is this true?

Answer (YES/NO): NO